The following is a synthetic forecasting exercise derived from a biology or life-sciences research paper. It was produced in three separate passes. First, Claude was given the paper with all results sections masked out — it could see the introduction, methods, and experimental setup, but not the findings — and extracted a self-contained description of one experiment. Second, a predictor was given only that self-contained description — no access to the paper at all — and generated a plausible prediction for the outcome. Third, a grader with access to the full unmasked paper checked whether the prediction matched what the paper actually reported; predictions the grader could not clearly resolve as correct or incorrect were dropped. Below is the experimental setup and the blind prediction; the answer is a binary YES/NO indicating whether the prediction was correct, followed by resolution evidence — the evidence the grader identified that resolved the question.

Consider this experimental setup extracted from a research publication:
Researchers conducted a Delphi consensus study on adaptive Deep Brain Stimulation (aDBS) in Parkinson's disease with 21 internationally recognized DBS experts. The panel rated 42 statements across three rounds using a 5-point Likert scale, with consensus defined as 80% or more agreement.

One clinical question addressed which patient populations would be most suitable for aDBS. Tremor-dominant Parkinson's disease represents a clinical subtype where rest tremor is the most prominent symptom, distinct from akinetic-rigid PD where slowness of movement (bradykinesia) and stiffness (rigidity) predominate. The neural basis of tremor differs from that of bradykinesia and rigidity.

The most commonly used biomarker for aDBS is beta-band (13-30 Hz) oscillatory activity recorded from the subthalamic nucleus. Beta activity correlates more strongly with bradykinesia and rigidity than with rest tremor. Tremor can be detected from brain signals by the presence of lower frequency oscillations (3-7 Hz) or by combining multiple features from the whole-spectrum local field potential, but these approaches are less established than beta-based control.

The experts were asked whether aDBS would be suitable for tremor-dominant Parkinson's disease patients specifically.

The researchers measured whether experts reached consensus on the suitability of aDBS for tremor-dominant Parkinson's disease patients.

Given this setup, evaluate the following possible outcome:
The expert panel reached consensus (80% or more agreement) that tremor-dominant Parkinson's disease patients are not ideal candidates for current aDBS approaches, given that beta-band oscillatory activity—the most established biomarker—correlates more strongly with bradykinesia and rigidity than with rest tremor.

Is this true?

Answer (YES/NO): NO